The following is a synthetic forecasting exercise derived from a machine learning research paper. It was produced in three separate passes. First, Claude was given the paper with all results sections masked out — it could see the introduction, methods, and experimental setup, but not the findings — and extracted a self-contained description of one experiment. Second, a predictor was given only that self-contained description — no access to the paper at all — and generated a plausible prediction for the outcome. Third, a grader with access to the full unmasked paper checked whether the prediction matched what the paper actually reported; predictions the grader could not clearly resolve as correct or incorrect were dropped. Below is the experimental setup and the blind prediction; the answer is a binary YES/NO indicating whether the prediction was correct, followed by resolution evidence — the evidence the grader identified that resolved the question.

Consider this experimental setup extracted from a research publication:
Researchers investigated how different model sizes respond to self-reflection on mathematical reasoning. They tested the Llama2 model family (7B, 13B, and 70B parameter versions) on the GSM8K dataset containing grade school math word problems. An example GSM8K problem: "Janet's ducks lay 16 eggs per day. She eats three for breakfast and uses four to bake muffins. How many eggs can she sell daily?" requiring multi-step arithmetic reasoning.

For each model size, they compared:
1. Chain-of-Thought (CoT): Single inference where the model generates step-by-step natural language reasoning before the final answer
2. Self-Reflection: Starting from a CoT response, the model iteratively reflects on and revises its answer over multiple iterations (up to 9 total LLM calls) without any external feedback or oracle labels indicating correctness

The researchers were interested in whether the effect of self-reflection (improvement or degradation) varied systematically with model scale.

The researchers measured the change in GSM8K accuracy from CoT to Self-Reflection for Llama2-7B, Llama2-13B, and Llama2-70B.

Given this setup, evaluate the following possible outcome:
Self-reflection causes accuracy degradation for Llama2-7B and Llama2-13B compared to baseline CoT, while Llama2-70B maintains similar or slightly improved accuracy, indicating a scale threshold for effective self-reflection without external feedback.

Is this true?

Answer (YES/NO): NO